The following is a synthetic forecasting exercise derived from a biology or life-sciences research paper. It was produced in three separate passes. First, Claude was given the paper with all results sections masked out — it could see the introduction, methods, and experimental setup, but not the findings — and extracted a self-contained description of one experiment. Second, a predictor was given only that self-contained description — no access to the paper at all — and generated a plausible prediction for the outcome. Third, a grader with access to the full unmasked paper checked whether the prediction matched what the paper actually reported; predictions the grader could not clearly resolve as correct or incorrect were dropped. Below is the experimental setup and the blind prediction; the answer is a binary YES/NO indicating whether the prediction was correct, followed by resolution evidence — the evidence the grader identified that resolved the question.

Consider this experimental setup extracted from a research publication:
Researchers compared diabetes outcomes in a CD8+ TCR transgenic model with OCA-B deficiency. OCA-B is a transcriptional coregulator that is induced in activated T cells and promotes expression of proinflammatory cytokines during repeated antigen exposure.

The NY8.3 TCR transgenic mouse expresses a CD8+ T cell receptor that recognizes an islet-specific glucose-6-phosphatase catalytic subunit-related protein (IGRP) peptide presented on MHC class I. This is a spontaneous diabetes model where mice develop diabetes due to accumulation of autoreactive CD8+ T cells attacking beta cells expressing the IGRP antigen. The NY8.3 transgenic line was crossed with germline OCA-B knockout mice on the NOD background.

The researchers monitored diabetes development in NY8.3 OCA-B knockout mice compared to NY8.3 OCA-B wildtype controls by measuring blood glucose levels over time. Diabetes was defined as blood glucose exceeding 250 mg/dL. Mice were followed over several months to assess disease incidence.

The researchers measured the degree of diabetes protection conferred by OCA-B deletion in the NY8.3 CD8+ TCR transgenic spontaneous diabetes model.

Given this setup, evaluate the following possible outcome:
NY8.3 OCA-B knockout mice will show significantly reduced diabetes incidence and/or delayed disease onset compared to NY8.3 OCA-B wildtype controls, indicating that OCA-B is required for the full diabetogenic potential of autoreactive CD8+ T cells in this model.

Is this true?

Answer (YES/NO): YES